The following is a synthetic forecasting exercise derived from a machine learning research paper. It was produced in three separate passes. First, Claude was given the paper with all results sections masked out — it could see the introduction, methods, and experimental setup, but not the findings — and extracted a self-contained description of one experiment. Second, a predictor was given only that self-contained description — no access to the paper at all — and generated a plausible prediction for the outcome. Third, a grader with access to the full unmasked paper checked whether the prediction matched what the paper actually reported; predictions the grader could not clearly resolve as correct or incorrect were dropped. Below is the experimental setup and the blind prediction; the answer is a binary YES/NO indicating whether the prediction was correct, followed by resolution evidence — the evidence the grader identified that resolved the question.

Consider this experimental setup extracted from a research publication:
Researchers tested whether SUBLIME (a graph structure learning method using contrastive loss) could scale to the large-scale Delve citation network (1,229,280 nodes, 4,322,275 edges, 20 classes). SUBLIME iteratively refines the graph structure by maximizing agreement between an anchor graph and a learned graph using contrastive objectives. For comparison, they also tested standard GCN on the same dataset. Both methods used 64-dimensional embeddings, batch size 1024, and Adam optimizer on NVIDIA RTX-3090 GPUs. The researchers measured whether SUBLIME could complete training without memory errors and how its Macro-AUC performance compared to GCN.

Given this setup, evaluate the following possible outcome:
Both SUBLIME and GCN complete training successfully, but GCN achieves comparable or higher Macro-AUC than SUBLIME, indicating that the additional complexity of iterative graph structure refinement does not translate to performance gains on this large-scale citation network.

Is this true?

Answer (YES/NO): YES